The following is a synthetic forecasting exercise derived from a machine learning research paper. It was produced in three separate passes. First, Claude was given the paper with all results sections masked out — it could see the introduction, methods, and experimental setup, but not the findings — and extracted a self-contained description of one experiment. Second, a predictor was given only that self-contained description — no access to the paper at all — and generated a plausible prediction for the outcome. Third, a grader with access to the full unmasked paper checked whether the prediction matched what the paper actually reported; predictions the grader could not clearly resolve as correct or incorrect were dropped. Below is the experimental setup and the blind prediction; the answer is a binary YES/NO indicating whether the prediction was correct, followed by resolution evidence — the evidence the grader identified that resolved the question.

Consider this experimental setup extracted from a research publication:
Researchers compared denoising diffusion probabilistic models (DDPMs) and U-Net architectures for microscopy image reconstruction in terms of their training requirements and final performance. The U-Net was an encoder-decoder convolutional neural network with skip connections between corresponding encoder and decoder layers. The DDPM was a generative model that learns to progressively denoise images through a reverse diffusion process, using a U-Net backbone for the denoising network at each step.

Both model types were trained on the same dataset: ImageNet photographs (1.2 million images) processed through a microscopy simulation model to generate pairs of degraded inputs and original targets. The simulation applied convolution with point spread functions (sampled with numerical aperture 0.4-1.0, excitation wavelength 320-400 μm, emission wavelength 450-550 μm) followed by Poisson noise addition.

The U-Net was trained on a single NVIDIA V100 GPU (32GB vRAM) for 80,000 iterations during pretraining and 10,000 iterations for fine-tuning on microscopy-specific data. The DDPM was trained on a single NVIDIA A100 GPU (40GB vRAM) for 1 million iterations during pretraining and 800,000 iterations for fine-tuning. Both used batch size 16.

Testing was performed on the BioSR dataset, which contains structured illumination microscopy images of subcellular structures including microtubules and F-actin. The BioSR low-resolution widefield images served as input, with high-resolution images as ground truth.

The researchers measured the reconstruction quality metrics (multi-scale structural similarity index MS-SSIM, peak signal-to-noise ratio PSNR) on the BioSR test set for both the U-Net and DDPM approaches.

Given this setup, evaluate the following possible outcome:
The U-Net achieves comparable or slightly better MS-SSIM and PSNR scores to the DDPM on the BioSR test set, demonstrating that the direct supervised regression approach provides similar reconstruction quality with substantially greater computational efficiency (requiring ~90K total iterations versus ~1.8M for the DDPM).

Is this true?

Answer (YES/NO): NO